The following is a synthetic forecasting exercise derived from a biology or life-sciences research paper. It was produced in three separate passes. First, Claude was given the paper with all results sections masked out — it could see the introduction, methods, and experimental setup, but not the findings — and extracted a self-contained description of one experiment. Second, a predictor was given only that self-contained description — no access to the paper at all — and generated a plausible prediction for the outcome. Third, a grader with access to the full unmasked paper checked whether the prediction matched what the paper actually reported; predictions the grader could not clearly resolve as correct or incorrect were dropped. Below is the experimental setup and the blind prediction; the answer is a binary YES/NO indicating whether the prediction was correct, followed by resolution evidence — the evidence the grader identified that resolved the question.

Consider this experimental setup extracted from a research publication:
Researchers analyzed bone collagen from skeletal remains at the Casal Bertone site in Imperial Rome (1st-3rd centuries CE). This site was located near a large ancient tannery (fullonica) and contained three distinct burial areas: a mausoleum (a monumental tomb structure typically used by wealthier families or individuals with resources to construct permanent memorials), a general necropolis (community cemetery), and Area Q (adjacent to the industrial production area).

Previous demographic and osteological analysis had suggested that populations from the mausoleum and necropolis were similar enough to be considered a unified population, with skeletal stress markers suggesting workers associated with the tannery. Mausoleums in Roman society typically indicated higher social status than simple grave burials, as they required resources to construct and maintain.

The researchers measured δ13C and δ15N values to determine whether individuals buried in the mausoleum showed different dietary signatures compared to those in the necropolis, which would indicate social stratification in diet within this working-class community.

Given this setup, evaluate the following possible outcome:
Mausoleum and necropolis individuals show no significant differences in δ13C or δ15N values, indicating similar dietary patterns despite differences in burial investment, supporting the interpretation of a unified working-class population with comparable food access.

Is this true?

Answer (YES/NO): YES